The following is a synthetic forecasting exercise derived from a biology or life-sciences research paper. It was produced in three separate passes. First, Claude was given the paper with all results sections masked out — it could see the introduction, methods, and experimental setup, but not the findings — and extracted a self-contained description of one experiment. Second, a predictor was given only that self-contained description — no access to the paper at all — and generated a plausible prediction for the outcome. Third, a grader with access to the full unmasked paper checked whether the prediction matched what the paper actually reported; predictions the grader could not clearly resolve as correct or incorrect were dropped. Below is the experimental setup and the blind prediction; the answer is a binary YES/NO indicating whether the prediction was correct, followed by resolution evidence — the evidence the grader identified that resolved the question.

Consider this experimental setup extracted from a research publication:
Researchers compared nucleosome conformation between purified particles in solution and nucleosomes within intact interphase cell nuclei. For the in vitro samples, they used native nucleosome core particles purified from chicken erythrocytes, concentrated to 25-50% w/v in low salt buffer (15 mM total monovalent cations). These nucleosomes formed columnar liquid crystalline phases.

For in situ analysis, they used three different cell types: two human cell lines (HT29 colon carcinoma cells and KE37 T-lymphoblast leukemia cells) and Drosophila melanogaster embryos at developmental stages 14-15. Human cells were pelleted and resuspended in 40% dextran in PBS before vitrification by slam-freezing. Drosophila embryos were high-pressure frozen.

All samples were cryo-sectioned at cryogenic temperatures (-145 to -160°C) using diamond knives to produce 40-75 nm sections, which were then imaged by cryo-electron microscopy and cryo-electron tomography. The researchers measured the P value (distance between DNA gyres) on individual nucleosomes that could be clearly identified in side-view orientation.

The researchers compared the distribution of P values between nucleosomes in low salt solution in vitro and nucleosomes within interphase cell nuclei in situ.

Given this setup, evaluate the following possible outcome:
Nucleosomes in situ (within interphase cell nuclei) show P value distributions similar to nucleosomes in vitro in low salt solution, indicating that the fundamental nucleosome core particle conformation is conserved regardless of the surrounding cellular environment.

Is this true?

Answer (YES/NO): NO